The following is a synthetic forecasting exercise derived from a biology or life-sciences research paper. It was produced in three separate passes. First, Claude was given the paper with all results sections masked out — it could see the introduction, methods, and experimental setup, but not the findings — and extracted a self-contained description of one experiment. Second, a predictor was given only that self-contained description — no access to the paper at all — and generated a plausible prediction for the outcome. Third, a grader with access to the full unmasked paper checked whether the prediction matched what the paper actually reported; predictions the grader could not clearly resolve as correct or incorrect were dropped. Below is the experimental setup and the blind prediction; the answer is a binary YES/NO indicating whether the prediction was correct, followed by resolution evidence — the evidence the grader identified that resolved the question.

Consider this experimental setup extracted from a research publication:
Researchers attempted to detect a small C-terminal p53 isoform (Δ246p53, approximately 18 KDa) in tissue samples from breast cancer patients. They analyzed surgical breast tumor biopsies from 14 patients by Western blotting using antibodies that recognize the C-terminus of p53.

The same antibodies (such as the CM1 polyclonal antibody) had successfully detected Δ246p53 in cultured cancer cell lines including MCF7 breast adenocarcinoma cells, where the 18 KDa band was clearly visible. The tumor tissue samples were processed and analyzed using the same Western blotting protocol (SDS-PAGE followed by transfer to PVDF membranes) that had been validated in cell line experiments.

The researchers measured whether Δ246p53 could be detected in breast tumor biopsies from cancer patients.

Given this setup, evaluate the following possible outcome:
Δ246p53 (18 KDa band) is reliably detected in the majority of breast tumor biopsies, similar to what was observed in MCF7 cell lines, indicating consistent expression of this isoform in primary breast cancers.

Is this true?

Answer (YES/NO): NO